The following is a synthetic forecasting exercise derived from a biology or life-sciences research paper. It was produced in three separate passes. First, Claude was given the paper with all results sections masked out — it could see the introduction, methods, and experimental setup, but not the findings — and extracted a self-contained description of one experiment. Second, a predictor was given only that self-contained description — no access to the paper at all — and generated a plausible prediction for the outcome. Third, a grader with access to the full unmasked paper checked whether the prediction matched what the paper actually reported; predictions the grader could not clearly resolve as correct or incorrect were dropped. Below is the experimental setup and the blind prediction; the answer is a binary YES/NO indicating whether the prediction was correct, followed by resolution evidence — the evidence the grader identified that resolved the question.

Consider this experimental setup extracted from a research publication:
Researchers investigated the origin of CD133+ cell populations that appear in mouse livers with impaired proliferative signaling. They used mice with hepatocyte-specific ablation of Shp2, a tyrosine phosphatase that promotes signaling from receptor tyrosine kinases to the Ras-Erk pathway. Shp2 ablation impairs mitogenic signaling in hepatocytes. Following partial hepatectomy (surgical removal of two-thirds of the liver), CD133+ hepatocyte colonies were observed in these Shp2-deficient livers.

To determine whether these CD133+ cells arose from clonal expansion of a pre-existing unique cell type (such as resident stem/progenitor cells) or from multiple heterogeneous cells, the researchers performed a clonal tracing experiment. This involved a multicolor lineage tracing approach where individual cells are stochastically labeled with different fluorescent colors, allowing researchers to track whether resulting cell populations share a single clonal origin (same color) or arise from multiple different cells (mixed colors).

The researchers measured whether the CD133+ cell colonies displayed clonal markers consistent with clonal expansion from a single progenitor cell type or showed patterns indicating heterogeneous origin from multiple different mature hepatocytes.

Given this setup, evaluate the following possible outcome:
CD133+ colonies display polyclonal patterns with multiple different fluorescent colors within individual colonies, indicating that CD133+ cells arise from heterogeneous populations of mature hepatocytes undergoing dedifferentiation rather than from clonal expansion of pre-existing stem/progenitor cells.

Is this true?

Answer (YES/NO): YES